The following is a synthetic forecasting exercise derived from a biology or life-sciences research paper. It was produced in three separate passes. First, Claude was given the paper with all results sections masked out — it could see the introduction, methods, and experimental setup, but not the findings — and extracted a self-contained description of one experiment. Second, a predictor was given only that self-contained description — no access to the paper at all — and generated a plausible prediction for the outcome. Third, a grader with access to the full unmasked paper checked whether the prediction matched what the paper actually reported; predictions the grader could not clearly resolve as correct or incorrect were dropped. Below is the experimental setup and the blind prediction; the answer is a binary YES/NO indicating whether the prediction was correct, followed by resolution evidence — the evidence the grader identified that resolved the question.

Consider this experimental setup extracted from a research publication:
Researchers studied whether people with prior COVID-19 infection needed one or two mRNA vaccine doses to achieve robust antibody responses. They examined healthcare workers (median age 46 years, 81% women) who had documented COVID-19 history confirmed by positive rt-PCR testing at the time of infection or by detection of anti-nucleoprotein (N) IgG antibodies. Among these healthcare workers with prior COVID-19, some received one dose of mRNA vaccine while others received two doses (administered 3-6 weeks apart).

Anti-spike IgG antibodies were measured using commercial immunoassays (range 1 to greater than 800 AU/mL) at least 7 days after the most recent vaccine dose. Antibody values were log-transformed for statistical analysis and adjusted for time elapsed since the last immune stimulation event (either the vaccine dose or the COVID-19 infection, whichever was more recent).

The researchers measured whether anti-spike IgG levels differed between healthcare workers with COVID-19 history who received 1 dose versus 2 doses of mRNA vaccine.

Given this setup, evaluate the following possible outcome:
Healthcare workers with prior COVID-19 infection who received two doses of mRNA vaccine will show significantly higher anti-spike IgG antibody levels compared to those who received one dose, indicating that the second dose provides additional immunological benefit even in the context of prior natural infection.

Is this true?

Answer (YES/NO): NO